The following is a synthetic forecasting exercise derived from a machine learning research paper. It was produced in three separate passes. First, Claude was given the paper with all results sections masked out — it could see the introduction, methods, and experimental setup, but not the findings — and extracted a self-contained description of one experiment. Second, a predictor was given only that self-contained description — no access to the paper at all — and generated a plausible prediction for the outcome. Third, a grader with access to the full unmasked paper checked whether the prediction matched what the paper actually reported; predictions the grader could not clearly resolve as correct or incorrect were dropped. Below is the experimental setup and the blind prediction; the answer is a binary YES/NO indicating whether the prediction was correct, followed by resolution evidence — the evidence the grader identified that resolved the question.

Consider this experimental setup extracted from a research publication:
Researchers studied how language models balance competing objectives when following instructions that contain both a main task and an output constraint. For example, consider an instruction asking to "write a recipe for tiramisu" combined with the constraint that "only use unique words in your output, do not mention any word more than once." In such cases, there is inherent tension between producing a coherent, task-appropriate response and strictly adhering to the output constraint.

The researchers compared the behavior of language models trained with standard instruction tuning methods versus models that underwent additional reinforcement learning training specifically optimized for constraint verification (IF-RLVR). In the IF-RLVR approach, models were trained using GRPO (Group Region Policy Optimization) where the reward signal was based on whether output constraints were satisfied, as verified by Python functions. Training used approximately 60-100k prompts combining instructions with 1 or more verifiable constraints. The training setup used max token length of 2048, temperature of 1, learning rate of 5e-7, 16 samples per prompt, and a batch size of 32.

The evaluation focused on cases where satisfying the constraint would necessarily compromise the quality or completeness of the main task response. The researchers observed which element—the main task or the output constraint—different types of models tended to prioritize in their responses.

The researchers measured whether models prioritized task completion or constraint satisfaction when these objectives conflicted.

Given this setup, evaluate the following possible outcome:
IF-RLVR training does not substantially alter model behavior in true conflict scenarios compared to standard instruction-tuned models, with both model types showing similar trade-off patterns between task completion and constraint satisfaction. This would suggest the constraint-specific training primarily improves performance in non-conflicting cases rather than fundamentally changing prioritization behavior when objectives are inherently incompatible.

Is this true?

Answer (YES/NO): NO